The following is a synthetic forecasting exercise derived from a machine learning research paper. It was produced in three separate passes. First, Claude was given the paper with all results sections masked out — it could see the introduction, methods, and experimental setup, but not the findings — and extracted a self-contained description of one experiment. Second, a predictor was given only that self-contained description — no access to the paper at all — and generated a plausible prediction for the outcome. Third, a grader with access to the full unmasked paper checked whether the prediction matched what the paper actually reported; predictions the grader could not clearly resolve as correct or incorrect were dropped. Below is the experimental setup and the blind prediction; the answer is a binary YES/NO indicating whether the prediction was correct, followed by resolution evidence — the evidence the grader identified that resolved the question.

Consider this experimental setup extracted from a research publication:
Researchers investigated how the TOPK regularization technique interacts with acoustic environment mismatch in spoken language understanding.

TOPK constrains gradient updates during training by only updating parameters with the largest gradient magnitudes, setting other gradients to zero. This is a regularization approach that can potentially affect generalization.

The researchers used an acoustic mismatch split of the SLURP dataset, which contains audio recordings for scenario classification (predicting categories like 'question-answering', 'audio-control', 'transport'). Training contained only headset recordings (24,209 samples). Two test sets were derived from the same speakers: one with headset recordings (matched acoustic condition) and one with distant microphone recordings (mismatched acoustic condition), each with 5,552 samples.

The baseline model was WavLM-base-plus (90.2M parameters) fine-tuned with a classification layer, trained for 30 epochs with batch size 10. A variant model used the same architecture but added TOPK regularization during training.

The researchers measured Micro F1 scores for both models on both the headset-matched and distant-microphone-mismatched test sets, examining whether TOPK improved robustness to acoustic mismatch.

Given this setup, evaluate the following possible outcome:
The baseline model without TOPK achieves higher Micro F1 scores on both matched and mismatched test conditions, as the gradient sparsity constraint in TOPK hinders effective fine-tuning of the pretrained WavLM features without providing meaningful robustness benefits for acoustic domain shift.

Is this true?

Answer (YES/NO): NO